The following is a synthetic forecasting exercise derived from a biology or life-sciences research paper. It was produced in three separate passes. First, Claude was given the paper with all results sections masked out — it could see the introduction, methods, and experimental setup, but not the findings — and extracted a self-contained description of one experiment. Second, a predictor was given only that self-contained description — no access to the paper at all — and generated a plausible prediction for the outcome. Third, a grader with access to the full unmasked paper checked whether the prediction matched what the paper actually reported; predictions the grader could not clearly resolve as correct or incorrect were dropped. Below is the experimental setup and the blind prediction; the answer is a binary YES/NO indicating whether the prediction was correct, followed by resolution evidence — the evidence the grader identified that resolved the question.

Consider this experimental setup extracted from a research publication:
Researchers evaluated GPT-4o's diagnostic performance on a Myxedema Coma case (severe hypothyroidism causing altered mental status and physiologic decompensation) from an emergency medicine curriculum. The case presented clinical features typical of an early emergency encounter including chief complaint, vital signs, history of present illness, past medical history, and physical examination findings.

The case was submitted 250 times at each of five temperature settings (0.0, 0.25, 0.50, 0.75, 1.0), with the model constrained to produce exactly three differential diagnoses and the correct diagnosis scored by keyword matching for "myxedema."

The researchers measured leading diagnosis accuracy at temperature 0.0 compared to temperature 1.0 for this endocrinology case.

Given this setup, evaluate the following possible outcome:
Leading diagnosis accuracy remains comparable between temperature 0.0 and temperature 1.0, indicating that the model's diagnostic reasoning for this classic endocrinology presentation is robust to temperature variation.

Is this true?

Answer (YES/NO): NO